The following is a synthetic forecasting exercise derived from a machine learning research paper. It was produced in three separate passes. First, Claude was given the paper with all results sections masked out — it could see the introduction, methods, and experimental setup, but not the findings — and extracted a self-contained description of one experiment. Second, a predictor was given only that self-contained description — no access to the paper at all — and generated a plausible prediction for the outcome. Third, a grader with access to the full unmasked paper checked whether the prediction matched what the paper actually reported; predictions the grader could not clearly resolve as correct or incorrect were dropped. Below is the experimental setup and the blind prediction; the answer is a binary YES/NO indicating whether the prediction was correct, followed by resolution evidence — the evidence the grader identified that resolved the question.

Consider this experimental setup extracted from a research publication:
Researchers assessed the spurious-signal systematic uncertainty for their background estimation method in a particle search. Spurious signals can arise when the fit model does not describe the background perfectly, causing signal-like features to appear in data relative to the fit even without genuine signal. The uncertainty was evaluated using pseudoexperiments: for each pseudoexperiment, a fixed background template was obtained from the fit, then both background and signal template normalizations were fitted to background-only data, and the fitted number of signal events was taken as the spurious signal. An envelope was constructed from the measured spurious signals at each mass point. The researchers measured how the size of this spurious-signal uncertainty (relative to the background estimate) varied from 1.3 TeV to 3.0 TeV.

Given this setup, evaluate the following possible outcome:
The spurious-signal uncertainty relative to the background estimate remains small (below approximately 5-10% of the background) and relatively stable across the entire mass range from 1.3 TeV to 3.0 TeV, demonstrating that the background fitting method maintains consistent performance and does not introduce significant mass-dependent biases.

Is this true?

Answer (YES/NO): NO